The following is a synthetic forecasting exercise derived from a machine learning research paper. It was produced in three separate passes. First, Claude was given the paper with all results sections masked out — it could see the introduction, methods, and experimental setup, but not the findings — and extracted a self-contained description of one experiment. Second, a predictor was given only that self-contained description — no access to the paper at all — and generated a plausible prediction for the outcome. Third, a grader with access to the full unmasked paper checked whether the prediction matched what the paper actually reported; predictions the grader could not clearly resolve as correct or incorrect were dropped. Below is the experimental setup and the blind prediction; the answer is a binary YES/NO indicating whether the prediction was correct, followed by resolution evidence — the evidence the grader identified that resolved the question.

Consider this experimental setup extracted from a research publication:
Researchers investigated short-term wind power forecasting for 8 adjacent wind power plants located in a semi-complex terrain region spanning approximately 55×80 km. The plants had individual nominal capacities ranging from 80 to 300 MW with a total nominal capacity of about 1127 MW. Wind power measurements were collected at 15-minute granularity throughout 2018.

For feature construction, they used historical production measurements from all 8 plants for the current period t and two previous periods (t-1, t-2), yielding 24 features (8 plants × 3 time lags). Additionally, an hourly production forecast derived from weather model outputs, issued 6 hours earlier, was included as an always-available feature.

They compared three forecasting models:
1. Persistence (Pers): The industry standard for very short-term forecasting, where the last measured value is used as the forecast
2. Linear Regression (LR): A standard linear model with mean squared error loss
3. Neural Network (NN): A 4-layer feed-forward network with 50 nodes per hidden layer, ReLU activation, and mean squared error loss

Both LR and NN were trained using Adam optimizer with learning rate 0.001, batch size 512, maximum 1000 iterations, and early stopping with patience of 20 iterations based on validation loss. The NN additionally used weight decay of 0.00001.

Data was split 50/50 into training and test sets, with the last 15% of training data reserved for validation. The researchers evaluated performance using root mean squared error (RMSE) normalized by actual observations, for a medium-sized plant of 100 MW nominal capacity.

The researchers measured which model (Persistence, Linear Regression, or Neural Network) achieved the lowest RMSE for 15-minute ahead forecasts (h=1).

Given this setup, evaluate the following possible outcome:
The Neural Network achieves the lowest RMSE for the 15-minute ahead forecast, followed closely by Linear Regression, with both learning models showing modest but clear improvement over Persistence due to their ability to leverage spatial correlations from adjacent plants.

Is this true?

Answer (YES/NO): NO